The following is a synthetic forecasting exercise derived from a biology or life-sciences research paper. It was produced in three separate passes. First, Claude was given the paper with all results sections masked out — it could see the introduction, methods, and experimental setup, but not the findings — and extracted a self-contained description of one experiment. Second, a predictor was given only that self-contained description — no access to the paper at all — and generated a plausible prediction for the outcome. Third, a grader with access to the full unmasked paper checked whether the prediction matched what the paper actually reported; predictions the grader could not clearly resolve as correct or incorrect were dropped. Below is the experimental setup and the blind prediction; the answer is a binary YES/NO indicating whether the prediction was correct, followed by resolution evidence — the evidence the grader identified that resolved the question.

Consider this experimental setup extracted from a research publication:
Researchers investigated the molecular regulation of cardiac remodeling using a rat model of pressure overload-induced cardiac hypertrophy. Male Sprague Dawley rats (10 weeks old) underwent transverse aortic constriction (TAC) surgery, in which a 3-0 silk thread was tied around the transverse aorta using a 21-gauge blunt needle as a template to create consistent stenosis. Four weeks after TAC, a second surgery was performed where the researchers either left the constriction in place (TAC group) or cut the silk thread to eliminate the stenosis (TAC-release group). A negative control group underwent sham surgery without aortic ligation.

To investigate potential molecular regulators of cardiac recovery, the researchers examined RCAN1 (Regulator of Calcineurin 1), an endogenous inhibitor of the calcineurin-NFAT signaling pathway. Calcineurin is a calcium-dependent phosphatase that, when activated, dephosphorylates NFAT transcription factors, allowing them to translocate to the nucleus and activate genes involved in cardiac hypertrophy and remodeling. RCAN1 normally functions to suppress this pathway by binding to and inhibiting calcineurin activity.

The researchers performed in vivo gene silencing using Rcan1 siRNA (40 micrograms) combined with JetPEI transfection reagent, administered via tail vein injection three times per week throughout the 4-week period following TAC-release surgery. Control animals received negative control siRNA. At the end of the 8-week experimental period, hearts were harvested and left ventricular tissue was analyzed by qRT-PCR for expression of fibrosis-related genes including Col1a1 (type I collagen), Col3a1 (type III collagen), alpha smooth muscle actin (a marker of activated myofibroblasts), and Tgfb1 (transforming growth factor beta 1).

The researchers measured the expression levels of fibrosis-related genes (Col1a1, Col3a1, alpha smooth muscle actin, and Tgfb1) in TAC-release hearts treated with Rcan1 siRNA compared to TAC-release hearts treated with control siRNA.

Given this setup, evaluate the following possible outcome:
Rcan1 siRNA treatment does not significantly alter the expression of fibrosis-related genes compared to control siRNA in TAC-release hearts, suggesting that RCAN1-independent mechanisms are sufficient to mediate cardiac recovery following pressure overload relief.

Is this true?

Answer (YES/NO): NO